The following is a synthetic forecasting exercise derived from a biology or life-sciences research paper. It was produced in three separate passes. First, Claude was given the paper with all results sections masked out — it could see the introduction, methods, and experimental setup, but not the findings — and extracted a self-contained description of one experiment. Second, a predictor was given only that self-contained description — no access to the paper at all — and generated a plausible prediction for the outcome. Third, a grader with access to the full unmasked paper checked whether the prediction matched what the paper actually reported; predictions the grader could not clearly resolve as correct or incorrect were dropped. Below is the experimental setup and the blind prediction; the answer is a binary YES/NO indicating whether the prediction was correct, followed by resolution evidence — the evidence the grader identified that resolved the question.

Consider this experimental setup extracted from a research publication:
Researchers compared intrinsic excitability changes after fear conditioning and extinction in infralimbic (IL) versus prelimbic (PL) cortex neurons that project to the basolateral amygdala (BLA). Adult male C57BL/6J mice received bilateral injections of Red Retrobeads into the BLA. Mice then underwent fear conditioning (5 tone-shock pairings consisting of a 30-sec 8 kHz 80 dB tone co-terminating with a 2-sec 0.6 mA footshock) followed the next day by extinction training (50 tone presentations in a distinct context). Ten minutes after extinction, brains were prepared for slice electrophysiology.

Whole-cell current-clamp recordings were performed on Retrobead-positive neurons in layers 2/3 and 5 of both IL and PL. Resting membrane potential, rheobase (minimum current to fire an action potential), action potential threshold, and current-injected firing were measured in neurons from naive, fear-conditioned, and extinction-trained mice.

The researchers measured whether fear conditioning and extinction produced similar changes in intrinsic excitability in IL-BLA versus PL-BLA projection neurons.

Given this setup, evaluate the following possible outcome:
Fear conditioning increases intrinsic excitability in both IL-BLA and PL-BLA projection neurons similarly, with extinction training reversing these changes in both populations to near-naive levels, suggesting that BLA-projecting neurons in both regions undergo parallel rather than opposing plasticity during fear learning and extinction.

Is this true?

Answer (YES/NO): NO